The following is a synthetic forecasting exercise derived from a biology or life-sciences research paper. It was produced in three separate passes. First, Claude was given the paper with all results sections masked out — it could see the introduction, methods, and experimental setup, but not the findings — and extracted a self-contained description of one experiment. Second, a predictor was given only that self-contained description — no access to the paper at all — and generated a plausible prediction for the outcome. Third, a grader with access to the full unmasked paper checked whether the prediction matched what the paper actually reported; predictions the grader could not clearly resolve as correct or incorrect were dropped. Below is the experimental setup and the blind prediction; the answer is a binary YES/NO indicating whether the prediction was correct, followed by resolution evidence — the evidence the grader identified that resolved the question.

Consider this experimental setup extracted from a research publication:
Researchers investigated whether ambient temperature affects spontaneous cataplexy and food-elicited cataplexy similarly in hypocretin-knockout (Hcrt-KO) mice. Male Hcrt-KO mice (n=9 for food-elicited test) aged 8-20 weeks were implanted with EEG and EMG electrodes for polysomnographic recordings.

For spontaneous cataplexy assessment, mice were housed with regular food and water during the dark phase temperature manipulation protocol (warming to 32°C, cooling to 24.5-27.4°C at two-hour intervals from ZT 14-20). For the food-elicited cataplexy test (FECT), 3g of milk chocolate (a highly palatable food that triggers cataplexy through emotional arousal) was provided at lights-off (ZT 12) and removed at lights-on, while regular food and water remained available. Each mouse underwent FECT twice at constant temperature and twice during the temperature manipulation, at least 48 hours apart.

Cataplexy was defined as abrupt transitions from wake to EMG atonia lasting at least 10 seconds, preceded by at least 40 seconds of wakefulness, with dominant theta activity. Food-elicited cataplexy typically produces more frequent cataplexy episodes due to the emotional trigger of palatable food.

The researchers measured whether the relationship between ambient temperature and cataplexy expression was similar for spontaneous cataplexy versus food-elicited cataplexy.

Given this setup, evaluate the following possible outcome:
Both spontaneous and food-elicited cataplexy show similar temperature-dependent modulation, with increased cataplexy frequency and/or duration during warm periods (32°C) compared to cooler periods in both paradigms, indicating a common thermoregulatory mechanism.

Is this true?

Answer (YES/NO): NO